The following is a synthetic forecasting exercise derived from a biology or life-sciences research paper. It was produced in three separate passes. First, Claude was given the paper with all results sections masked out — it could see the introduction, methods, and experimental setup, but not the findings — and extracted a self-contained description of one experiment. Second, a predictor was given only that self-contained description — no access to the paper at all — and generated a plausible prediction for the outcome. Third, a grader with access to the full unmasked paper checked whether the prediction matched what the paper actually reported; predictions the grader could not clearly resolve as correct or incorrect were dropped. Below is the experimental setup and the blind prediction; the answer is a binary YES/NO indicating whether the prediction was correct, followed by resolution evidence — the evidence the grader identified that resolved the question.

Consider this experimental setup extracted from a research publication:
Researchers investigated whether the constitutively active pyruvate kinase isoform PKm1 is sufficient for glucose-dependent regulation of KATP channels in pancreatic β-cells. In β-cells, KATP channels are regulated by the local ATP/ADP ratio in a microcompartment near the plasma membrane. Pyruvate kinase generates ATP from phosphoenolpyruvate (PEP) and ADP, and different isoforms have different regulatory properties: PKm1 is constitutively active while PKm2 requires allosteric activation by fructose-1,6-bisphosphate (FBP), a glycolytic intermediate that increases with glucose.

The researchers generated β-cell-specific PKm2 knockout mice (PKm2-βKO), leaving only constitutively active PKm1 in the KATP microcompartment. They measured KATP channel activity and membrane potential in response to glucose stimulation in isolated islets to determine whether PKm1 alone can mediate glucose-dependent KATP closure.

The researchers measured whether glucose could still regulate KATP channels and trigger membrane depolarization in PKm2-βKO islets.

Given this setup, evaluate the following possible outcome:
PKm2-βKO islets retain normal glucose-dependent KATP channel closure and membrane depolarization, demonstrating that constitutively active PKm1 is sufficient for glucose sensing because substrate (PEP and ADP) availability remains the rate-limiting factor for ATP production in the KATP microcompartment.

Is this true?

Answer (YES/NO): YES